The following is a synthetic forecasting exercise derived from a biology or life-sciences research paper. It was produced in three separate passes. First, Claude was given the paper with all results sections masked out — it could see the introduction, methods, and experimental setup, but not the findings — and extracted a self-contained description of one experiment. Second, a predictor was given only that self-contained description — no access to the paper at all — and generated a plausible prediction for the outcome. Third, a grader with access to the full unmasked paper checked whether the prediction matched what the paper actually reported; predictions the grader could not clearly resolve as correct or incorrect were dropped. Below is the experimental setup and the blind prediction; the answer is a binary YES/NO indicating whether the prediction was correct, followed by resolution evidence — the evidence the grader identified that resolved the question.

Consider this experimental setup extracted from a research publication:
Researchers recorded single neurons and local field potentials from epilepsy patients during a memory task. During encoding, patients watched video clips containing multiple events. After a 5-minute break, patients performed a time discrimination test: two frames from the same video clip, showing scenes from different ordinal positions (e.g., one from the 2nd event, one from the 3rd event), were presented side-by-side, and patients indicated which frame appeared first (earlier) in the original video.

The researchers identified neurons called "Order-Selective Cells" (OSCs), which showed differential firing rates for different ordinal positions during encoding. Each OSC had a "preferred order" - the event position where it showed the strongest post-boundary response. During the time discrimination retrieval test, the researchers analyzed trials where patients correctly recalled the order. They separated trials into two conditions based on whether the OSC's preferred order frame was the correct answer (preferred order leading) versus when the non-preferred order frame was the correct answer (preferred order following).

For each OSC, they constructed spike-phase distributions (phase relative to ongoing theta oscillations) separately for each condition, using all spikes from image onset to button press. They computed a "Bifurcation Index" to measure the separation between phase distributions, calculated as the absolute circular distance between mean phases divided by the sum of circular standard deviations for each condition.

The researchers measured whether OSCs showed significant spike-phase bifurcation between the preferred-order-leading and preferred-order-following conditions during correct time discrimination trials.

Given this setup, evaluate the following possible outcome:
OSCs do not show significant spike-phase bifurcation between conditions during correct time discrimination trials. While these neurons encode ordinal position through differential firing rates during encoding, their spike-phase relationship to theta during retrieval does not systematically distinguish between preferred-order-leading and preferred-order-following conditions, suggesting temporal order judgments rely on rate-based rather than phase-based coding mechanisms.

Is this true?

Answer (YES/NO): NO